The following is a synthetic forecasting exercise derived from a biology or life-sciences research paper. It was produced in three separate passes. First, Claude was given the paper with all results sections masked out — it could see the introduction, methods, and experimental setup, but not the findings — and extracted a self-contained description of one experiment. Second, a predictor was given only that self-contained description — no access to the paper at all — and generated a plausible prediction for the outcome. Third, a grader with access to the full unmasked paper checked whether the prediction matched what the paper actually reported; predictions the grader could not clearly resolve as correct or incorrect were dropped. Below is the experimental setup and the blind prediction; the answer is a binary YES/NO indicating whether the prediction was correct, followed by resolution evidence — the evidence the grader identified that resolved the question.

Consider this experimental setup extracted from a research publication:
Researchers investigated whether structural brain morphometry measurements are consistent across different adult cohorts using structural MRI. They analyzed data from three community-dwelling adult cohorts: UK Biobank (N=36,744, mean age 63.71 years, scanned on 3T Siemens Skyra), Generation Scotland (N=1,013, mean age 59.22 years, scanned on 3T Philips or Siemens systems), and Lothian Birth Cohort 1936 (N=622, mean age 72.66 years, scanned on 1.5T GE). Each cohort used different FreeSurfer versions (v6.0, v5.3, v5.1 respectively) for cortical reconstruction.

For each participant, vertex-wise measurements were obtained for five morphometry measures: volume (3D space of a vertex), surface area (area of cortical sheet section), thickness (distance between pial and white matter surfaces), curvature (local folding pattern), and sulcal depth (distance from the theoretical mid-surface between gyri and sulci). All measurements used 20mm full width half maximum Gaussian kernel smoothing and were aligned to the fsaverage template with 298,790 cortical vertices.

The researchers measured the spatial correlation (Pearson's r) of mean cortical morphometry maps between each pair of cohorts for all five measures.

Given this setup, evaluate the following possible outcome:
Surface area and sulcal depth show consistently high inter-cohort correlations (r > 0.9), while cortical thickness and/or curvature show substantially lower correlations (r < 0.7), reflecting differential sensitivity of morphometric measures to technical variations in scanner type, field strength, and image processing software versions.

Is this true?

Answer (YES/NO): NO